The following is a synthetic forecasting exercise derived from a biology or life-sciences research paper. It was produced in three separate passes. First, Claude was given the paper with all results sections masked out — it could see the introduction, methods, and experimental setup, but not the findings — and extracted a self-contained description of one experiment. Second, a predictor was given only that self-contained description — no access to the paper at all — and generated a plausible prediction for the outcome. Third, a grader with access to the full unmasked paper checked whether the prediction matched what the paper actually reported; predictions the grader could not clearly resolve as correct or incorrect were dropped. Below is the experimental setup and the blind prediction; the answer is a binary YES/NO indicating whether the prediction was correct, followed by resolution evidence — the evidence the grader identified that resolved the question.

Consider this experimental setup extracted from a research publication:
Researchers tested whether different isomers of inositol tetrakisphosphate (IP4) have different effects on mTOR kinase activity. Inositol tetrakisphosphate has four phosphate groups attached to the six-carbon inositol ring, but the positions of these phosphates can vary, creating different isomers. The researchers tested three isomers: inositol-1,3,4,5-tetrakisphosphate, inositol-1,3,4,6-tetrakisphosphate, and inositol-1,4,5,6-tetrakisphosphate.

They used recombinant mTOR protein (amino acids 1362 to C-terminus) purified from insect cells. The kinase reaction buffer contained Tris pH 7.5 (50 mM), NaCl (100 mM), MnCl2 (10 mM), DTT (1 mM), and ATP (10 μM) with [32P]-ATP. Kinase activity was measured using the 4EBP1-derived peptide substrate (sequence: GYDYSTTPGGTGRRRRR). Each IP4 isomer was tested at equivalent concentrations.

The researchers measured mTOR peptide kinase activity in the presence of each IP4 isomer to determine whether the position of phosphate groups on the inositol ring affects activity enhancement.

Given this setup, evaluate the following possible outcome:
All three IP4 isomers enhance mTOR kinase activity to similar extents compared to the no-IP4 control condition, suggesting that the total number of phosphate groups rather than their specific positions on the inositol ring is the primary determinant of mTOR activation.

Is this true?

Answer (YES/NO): YES